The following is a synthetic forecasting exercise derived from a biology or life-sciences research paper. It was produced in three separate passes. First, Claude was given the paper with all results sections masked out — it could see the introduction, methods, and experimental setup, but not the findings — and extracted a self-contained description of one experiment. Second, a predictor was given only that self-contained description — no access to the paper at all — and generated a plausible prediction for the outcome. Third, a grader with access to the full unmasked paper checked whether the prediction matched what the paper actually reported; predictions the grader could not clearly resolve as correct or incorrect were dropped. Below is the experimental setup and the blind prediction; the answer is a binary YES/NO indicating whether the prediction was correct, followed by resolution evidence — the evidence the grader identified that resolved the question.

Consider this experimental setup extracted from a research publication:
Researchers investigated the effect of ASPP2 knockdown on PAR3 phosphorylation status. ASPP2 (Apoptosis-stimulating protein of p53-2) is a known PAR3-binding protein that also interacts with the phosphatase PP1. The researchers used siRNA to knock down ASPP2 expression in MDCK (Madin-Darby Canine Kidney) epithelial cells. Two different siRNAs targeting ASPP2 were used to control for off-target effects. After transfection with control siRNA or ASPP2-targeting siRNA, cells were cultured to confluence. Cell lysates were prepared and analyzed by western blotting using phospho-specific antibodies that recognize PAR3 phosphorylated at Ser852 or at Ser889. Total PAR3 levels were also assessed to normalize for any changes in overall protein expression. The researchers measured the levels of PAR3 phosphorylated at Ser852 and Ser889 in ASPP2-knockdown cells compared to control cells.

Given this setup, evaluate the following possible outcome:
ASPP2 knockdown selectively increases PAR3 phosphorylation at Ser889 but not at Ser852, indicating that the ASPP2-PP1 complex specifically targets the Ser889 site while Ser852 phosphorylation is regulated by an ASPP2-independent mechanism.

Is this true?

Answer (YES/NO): NO